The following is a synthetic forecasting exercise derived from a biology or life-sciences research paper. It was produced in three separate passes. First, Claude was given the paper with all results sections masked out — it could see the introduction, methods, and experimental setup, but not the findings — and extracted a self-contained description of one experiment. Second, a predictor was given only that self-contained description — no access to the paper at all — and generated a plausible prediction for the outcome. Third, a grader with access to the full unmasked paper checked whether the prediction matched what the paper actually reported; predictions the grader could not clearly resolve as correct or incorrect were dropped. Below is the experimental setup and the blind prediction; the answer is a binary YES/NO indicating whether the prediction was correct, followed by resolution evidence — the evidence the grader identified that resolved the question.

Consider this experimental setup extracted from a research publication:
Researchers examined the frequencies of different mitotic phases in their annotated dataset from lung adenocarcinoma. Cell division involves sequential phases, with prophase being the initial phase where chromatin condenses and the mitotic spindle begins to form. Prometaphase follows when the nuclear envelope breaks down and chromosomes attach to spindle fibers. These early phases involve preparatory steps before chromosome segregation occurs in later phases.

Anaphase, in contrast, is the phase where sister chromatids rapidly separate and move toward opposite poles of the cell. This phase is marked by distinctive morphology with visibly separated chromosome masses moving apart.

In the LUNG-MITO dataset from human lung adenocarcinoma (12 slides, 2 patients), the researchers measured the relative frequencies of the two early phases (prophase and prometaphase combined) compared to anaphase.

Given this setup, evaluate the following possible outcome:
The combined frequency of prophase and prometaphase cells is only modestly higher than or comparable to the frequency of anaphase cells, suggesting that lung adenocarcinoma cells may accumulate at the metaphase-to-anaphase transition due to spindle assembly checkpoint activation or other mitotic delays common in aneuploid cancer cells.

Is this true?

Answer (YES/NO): NO